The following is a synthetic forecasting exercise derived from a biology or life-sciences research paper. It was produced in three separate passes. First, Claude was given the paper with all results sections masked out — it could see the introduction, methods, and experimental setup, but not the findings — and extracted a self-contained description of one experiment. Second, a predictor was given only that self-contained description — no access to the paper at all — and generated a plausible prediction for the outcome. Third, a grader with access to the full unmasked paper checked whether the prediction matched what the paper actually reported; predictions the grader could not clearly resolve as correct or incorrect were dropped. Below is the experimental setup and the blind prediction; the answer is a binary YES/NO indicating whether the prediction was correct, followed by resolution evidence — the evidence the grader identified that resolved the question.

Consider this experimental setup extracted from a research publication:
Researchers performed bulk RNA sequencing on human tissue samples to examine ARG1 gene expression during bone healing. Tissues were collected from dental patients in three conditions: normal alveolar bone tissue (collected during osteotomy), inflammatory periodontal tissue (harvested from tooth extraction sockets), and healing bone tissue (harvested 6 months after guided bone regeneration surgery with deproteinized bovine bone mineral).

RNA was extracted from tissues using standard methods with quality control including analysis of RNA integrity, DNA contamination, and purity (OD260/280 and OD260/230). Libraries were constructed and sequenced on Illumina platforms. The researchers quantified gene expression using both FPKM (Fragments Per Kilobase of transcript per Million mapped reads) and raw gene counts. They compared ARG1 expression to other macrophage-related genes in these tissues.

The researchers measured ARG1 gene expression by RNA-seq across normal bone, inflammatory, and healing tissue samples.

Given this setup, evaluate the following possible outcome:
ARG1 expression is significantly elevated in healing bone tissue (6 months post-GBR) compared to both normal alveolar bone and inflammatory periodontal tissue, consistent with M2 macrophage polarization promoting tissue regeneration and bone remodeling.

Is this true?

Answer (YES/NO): NO